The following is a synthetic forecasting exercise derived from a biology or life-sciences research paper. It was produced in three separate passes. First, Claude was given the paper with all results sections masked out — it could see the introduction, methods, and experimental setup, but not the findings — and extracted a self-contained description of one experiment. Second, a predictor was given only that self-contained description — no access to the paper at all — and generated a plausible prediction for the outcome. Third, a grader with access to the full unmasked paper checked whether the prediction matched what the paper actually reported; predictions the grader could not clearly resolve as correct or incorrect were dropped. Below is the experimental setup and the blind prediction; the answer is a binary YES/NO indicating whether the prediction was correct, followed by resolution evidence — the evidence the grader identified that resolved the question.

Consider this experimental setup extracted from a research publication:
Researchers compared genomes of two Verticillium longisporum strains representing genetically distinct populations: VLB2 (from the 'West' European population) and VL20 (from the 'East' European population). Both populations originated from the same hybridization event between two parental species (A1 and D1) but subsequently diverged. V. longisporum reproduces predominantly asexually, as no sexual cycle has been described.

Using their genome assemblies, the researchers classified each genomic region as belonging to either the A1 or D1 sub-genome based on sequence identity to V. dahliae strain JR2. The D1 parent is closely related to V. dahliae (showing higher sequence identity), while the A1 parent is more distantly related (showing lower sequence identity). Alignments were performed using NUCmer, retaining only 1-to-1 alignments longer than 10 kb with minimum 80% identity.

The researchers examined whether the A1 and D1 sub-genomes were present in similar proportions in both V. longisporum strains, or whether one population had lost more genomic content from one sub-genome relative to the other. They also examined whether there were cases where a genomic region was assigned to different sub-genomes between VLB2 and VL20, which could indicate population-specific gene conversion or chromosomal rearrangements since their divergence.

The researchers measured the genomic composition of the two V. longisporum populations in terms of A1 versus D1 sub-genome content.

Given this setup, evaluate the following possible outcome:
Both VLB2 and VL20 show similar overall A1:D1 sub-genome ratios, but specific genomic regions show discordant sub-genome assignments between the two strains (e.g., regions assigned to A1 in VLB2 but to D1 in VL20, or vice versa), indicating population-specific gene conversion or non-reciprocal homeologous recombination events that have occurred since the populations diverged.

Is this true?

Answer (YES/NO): NO